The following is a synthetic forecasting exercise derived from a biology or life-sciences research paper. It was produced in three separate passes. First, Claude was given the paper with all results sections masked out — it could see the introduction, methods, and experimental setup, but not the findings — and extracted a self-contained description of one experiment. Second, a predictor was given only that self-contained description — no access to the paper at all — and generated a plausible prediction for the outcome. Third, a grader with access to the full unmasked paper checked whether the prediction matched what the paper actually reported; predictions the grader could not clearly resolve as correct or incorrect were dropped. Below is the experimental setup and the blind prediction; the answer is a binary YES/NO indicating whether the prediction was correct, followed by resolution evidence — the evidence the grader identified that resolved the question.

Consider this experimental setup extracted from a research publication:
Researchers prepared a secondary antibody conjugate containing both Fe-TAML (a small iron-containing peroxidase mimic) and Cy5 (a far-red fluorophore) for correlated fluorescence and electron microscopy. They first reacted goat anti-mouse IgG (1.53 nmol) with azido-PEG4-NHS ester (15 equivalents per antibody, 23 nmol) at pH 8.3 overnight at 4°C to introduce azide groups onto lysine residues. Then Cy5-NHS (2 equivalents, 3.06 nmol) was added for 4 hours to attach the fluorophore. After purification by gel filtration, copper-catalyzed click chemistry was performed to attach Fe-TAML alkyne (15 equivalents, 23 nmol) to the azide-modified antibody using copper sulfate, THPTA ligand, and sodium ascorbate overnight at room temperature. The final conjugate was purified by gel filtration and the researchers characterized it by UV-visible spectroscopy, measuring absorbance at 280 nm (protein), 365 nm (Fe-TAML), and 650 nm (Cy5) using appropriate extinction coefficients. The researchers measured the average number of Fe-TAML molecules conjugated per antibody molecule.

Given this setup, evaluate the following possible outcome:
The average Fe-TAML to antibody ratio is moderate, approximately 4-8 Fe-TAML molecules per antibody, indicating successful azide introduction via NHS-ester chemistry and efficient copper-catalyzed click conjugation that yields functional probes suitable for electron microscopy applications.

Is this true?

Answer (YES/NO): NO